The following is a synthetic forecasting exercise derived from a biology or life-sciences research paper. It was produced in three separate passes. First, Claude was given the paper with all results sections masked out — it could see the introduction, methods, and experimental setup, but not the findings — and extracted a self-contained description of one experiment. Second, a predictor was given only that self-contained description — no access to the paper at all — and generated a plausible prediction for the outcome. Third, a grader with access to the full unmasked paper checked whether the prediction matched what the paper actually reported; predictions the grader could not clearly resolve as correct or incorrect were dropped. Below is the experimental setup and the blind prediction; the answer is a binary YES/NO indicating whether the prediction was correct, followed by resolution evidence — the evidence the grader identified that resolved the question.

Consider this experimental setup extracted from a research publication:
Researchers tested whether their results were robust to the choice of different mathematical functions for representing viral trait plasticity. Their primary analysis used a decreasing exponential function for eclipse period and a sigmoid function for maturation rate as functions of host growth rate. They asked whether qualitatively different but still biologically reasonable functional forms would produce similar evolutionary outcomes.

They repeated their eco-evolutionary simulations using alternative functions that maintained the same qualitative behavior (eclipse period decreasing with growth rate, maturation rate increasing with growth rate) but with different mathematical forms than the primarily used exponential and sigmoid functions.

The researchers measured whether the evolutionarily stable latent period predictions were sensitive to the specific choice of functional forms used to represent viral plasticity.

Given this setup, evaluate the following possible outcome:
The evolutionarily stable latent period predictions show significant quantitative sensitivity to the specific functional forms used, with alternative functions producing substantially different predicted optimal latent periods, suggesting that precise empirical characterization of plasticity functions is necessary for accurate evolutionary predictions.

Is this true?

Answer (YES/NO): NO